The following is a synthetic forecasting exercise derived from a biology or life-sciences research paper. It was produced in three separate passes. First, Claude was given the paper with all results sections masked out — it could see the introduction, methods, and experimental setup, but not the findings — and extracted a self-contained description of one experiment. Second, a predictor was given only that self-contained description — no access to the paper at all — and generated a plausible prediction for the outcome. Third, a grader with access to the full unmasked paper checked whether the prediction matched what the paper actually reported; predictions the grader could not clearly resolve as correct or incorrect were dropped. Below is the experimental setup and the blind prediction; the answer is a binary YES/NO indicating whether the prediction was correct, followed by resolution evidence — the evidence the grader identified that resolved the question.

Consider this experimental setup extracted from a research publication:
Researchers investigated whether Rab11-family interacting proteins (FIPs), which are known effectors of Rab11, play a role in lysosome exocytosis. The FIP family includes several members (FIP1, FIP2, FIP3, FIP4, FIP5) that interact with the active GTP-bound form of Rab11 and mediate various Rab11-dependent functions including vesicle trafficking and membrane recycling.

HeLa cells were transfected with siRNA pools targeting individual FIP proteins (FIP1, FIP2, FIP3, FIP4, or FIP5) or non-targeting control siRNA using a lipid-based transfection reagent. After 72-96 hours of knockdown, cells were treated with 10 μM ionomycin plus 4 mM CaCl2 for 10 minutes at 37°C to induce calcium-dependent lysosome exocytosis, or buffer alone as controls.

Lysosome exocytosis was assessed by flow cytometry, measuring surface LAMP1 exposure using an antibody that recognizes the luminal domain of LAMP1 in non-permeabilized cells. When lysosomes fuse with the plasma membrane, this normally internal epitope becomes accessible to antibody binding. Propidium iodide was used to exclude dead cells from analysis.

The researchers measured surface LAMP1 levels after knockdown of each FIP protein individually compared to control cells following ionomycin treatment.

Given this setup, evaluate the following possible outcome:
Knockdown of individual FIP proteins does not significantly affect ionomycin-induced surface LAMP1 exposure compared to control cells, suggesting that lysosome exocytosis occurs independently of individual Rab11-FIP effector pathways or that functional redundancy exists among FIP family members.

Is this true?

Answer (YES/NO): NO